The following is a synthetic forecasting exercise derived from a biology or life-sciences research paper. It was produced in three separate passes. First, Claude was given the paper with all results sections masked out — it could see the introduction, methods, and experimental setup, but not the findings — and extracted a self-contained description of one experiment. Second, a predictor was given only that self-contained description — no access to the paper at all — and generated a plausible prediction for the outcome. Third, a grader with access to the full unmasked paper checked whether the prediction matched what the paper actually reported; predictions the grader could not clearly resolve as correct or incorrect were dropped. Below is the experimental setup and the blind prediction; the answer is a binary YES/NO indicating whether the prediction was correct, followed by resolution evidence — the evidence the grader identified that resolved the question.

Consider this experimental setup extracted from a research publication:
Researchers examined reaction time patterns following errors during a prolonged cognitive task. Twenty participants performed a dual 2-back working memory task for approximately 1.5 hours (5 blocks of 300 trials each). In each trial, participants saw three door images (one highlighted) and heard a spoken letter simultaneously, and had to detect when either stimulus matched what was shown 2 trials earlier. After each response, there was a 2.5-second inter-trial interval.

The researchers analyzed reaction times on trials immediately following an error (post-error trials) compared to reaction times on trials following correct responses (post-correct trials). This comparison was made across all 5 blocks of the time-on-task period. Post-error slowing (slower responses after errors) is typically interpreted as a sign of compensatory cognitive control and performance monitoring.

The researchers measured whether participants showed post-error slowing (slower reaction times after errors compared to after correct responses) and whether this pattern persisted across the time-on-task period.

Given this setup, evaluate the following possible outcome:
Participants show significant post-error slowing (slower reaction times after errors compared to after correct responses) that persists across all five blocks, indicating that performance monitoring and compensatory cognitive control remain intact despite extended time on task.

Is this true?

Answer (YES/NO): YES